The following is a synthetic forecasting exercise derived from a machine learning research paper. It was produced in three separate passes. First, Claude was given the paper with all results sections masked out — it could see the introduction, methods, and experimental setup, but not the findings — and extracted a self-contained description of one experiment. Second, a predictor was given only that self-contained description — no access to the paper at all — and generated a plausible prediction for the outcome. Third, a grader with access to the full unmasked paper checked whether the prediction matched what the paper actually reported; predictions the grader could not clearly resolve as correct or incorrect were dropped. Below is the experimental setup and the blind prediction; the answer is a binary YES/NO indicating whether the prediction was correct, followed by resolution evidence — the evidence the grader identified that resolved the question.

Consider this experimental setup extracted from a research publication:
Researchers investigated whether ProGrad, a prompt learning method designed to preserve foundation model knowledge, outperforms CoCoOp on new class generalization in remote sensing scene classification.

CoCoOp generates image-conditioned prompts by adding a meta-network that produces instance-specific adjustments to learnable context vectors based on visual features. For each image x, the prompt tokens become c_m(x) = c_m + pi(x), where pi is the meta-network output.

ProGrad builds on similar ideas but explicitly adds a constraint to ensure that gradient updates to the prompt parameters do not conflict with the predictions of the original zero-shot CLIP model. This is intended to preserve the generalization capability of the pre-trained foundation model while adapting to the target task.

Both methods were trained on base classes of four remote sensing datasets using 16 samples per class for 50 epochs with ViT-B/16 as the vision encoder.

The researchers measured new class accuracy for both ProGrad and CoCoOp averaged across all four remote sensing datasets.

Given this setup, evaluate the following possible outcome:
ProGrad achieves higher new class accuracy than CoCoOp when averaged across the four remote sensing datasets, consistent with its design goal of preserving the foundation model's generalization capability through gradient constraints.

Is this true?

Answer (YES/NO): NO